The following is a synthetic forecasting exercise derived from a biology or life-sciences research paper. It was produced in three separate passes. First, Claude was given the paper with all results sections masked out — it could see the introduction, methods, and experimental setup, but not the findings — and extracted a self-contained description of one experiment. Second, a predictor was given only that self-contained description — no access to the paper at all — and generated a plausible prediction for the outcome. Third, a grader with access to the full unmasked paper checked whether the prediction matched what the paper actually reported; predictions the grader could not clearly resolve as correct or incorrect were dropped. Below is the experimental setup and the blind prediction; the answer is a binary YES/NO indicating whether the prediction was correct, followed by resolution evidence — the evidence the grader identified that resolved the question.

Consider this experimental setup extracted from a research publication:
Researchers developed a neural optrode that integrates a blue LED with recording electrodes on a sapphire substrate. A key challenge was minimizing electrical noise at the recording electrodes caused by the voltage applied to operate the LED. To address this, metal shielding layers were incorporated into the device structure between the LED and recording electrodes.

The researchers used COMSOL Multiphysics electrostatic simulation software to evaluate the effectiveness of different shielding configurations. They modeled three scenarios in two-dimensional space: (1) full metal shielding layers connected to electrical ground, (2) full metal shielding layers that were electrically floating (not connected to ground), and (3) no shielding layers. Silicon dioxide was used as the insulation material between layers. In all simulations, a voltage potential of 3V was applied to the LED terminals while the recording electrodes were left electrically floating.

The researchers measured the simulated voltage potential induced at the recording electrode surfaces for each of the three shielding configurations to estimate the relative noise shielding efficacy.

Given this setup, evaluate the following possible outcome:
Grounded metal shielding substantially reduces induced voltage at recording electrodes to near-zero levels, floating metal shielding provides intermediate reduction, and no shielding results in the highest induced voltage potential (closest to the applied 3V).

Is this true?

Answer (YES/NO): YES